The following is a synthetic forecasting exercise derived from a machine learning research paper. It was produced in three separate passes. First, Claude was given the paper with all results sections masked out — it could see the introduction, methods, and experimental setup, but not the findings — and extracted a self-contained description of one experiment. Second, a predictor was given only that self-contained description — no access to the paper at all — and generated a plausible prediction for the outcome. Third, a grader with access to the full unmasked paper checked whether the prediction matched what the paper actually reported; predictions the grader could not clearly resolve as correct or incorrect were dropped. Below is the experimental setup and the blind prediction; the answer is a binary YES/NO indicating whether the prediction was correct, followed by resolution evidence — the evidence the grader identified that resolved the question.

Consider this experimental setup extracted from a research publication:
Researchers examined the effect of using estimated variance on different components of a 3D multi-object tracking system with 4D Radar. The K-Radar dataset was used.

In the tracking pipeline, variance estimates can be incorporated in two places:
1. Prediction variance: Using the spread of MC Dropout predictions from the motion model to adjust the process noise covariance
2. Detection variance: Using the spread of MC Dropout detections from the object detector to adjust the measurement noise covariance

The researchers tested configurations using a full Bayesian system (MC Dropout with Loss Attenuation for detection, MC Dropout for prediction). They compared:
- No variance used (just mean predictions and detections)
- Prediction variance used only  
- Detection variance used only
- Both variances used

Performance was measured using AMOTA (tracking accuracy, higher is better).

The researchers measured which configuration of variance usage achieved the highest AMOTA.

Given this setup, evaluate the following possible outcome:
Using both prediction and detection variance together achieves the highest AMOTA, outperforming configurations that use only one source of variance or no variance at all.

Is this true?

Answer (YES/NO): NO